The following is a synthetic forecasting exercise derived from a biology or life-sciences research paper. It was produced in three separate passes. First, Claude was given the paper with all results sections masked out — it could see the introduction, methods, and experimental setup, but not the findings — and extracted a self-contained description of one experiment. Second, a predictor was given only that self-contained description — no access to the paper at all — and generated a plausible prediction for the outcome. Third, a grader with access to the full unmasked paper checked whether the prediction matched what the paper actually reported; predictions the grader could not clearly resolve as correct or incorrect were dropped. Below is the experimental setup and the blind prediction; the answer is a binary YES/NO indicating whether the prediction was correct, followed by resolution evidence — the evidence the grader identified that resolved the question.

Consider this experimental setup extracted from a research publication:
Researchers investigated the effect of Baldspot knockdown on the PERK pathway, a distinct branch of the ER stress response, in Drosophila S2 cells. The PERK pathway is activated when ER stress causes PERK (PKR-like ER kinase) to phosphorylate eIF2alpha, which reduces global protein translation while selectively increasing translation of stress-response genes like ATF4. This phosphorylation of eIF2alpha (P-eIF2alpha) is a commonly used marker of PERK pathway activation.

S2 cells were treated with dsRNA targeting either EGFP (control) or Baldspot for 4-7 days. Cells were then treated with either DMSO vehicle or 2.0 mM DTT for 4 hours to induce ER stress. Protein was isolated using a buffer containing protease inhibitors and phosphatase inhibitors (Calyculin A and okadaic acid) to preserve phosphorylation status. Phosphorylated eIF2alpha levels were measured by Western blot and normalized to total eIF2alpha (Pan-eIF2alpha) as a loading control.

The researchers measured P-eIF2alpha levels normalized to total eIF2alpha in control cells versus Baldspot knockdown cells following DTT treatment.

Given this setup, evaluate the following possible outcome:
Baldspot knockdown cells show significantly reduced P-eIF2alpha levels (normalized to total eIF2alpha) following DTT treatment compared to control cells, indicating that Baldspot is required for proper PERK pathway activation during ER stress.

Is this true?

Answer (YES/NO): YES